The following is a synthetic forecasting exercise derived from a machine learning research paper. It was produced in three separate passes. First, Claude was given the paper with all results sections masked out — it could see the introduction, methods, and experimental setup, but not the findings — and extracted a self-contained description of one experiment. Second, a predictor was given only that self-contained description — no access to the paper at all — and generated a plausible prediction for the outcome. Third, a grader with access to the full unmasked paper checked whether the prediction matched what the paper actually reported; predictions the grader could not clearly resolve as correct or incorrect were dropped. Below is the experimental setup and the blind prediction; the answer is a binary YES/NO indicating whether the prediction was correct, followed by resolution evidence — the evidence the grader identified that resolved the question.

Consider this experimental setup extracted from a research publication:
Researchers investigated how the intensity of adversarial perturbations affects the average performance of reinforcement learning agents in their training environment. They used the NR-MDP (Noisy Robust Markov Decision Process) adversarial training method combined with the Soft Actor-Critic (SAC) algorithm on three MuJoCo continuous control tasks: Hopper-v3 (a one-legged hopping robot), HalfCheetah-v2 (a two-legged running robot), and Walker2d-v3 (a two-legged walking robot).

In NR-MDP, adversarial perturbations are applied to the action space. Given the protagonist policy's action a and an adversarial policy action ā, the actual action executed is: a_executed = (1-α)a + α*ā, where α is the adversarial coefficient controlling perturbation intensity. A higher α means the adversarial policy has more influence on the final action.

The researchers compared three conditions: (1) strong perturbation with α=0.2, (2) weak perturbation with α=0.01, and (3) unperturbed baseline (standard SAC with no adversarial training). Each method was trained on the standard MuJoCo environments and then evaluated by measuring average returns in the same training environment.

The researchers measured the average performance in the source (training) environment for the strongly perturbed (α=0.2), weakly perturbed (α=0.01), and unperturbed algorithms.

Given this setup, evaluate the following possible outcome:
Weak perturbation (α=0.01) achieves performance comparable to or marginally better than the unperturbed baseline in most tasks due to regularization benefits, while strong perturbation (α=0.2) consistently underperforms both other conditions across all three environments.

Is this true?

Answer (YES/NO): NO